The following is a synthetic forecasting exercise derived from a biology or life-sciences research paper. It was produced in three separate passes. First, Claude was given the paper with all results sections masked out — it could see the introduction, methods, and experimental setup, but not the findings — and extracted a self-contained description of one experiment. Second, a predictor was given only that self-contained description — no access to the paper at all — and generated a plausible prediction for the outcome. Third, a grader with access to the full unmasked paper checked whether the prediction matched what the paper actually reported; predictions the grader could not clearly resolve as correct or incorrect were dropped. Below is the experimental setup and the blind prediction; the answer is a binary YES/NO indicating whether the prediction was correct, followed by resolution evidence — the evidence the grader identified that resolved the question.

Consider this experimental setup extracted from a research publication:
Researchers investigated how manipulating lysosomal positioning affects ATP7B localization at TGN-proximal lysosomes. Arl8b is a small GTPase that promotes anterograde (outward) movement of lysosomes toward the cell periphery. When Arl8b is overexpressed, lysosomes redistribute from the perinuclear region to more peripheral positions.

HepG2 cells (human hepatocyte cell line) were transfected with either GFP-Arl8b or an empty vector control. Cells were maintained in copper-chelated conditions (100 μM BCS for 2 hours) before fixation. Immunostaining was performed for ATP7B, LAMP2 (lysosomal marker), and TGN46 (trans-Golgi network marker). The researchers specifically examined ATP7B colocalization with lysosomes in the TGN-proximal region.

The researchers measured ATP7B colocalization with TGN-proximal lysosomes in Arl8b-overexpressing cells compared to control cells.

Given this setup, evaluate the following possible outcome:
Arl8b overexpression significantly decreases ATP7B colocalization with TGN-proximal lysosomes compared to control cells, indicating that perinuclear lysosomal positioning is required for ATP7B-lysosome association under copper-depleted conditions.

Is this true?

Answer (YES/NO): NO